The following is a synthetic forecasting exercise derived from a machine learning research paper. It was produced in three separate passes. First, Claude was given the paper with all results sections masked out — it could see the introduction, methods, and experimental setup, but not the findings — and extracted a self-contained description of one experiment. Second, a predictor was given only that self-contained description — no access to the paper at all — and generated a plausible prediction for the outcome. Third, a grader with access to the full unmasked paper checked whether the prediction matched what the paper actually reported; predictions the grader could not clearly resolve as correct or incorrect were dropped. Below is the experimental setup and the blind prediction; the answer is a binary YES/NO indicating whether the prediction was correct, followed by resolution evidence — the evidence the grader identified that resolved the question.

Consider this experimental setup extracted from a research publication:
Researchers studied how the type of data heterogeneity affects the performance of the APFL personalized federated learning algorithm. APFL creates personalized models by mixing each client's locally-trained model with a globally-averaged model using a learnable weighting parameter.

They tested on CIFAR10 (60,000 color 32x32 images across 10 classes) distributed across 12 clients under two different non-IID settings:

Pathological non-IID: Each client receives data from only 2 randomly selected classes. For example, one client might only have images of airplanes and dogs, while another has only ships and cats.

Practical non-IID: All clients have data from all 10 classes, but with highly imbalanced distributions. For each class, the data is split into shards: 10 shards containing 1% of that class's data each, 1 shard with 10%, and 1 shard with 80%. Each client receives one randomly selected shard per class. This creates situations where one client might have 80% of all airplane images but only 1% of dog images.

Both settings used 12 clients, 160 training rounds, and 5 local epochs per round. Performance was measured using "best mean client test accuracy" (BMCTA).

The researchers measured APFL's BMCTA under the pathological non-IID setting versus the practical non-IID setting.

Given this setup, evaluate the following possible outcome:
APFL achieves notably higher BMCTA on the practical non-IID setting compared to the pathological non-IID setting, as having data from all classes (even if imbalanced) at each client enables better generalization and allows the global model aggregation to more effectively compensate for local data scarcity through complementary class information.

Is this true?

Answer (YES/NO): NO